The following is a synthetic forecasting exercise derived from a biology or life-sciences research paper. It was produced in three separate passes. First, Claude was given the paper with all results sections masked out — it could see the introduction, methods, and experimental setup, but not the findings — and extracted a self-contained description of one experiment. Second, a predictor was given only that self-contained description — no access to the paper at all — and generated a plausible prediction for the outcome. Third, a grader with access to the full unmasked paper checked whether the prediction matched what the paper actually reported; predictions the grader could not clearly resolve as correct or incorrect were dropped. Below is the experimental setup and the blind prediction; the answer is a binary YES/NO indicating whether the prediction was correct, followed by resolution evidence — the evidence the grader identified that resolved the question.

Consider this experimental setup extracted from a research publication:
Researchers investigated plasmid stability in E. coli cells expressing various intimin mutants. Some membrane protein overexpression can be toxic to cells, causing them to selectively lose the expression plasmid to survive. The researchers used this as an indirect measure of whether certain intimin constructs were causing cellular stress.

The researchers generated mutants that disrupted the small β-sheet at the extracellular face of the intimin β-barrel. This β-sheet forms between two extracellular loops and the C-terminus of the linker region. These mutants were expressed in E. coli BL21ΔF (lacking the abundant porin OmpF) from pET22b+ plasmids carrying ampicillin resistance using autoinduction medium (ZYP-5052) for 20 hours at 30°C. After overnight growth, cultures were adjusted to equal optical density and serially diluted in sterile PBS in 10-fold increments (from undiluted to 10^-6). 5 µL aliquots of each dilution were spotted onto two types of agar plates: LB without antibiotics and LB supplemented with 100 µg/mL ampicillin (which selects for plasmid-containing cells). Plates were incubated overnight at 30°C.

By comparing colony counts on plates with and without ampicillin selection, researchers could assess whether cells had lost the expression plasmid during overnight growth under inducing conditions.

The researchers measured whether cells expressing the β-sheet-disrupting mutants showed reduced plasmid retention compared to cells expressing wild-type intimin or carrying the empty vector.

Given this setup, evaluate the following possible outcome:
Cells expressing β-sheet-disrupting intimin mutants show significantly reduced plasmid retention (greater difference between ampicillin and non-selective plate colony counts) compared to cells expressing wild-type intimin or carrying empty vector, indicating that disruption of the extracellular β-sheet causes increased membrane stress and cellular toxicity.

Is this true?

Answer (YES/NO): NO